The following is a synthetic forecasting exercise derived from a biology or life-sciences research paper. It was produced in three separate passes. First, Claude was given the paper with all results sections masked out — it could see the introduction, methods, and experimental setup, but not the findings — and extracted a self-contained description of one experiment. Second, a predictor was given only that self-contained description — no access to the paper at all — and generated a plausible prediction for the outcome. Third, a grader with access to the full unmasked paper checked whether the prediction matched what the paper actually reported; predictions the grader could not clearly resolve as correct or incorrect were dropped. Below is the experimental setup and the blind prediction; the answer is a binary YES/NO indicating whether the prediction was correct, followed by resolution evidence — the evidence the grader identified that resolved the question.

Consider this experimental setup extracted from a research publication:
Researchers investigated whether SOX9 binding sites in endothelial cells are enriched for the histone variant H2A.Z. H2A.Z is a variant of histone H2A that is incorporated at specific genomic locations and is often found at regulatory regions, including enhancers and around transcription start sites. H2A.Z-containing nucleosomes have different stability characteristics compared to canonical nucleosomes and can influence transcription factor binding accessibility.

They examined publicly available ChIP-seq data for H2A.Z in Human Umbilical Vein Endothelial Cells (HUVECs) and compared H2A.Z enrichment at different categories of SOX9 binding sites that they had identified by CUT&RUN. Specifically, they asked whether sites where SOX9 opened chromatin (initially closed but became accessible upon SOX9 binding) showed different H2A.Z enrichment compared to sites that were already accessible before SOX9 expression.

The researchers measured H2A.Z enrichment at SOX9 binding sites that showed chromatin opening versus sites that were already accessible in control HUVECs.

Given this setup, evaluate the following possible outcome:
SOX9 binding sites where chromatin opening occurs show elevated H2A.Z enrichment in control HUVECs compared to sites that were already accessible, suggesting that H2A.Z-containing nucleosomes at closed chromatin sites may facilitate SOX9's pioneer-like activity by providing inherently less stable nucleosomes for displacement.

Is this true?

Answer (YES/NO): NO